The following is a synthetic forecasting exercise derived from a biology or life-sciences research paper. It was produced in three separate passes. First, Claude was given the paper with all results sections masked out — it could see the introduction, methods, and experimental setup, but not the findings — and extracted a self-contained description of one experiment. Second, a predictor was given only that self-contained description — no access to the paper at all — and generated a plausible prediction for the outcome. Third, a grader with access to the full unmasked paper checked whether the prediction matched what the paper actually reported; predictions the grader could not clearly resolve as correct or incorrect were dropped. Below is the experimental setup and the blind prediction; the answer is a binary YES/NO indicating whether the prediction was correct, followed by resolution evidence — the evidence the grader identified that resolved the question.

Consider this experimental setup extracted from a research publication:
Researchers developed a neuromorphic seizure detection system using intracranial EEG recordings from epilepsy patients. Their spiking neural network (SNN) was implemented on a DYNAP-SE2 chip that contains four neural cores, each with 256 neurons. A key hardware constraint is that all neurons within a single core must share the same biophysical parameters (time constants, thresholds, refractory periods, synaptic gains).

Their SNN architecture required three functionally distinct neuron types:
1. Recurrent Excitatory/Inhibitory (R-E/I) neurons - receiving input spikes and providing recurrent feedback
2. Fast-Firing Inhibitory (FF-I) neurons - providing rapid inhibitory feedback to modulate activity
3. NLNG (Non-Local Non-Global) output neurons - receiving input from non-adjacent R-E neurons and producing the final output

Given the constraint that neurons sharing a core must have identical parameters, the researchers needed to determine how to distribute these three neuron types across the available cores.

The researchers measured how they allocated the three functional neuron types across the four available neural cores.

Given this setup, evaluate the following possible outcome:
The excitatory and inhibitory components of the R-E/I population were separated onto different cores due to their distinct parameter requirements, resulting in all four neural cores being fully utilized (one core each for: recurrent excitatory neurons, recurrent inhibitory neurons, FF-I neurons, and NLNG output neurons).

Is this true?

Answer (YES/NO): NO